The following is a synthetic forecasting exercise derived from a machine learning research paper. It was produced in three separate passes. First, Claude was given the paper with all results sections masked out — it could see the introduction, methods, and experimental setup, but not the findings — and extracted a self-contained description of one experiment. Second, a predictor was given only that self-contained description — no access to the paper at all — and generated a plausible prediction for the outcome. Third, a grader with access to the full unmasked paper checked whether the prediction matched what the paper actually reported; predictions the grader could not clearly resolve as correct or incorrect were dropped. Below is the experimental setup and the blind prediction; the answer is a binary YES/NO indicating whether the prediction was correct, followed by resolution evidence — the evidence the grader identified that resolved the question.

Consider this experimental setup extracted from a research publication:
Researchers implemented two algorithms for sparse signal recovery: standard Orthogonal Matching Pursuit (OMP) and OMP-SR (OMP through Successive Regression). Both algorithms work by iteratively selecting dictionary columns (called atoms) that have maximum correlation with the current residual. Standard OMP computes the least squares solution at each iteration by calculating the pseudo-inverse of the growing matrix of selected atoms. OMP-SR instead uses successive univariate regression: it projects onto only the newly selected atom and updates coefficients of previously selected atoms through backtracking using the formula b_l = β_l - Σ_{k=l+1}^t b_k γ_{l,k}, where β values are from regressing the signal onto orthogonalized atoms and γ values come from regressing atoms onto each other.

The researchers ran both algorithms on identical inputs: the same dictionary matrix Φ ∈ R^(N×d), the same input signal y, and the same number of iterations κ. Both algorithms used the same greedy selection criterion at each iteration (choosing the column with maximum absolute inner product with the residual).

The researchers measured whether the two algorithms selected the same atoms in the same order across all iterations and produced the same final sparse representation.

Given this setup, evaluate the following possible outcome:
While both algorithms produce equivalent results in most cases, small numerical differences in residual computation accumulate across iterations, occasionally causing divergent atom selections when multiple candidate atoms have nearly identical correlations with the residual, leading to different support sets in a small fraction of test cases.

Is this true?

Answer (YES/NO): NO